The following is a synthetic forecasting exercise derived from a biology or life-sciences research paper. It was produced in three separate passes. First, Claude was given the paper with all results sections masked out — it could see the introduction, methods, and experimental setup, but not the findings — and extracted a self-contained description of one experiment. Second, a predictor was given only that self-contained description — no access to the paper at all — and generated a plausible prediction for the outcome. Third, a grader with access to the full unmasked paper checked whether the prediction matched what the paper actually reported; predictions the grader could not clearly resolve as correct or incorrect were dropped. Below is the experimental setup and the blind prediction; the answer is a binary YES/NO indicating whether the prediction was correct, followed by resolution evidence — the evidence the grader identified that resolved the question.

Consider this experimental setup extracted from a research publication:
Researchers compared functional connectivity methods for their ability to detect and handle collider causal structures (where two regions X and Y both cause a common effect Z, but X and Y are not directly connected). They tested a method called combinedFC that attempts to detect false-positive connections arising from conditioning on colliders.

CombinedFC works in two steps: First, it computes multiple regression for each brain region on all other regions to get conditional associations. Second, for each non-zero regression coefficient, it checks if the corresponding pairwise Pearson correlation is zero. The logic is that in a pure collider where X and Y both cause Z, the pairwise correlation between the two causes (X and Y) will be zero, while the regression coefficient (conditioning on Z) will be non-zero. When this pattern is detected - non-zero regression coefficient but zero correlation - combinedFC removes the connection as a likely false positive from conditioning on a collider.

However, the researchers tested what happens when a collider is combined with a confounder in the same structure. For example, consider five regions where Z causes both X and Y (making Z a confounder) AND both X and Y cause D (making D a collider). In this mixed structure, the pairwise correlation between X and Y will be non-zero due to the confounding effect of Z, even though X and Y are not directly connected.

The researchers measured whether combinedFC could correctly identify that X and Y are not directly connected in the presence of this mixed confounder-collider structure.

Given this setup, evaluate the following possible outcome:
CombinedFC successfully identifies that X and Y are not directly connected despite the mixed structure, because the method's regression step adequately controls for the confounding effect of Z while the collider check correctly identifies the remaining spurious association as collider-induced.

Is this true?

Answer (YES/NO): NO